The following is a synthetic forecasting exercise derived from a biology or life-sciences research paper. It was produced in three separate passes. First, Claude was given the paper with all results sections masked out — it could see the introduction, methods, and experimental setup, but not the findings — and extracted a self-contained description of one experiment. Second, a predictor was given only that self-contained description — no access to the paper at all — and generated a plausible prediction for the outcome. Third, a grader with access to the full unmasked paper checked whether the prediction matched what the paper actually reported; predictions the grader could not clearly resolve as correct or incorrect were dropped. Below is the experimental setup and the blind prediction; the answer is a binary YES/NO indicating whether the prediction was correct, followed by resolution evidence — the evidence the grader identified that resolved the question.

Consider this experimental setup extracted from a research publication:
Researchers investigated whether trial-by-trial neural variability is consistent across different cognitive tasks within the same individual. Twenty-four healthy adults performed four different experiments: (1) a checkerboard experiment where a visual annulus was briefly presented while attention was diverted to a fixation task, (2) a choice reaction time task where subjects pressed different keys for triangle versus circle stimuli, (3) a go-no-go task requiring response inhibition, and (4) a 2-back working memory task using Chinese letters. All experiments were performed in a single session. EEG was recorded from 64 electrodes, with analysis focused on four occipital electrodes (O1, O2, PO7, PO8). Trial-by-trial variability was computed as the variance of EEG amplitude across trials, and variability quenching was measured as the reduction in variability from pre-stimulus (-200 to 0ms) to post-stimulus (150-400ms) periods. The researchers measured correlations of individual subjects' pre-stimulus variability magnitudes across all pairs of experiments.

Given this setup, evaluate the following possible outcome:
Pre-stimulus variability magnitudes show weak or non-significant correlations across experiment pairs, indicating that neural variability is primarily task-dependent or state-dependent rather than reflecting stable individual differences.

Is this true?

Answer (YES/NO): NO